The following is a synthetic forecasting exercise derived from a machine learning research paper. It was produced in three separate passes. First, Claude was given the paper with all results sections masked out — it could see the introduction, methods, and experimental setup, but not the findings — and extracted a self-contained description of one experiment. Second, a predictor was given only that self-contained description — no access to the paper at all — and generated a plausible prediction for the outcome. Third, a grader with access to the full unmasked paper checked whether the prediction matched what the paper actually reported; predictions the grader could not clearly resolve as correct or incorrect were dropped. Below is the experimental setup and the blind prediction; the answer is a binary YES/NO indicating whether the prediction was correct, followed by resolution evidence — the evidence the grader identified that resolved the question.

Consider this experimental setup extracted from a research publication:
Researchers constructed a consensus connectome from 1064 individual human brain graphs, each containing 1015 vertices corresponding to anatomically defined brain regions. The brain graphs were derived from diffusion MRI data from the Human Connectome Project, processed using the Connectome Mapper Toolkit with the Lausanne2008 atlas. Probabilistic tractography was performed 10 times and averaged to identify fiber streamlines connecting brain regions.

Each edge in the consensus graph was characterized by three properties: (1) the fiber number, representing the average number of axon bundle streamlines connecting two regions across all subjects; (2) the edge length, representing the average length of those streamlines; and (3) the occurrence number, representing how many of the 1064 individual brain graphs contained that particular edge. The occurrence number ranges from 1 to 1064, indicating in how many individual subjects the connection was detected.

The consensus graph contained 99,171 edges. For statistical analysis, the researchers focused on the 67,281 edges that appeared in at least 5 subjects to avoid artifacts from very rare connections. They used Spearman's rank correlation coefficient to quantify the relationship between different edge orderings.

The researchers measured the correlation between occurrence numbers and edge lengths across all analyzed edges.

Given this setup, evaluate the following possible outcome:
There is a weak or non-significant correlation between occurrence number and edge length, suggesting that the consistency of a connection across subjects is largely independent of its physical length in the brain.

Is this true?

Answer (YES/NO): NO